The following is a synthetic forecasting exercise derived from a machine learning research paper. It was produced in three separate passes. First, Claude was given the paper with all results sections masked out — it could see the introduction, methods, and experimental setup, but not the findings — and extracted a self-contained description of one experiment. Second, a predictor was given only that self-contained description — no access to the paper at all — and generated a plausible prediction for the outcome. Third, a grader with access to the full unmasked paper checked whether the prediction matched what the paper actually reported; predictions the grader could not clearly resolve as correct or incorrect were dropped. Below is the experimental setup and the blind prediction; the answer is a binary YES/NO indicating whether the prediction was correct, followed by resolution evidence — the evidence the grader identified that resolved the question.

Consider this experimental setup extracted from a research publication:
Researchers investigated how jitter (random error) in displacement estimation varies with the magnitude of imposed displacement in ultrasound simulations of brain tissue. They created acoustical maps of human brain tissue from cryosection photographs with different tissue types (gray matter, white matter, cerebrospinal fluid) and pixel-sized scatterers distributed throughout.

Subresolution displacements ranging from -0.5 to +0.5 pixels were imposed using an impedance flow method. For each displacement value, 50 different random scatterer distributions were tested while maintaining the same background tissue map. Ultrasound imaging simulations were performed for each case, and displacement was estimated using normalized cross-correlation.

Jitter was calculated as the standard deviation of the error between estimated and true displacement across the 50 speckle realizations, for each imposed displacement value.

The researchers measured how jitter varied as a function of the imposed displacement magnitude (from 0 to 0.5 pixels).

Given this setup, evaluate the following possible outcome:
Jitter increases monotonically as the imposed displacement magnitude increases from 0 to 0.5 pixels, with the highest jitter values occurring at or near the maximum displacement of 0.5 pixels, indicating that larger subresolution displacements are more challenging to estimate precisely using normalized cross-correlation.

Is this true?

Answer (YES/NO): YES